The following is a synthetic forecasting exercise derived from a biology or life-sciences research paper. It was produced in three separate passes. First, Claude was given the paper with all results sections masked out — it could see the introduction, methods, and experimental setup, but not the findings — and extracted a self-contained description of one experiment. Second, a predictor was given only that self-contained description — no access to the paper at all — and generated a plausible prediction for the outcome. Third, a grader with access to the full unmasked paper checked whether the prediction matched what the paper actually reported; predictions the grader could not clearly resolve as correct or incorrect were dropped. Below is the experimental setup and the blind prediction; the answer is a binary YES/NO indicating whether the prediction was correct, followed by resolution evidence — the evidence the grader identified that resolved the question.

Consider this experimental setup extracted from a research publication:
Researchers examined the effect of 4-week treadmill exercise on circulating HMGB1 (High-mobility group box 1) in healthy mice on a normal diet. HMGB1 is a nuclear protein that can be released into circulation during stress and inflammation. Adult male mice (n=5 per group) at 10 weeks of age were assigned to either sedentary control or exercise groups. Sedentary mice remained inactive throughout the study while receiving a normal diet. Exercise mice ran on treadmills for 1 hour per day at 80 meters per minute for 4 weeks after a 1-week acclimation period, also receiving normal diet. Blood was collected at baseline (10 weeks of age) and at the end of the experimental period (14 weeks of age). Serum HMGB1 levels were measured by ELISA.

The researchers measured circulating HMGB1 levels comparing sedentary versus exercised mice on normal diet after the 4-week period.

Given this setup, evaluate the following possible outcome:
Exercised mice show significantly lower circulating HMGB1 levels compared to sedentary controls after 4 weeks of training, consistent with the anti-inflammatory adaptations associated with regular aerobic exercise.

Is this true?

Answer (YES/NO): YES